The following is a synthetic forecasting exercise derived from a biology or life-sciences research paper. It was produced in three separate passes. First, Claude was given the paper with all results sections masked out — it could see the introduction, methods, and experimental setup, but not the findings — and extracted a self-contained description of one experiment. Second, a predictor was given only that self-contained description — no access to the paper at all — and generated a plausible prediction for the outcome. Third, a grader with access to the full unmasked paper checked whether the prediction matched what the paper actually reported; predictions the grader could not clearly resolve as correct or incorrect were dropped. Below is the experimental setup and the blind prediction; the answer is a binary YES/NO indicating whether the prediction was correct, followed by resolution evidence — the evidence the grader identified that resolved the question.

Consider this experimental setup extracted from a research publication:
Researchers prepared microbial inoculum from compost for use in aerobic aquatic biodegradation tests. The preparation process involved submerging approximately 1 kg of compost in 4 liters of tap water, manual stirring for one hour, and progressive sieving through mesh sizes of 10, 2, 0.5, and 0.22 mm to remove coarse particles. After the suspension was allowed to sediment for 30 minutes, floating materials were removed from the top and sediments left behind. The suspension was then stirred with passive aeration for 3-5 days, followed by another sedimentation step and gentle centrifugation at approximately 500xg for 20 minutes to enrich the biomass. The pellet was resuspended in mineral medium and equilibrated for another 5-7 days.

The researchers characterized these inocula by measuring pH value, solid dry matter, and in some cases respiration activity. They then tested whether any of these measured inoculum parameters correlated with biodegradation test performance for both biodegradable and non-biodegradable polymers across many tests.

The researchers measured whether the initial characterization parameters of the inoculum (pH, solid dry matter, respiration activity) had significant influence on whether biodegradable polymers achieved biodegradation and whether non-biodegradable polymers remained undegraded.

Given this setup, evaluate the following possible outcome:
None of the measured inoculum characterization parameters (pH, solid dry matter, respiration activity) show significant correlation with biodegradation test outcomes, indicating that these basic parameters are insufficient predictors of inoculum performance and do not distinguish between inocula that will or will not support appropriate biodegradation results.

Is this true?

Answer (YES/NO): YES